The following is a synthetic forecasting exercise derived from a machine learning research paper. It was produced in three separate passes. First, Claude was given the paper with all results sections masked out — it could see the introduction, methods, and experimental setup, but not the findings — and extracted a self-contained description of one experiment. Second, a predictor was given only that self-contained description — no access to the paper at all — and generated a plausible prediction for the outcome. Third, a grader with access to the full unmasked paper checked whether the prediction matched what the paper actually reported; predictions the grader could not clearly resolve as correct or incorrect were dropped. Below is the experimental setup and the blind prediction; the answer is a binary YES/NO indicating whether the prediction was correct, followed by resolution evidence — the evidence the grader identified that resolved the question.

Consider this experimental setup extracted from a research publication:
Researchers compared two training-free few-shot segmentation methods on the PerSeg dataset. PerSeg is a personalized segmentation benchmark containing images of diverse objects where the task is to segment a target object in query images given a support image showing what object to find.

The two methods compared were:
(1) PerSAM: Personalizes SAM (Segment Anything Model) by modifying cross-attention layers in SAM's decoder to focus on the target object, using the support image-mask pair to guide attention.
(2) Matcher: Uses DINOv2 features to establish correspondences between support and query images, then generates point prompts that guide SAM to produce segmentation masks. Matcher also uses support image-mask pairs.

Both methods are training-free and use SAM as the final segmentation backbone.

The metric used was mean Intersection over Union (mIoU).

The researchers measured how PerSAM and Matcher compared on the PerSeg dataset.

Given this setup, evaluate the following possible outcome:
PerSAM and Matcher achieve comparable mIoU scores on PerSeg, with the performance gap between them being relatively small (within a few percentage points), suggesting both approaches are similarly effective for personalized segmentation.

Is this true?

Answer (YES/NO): NO